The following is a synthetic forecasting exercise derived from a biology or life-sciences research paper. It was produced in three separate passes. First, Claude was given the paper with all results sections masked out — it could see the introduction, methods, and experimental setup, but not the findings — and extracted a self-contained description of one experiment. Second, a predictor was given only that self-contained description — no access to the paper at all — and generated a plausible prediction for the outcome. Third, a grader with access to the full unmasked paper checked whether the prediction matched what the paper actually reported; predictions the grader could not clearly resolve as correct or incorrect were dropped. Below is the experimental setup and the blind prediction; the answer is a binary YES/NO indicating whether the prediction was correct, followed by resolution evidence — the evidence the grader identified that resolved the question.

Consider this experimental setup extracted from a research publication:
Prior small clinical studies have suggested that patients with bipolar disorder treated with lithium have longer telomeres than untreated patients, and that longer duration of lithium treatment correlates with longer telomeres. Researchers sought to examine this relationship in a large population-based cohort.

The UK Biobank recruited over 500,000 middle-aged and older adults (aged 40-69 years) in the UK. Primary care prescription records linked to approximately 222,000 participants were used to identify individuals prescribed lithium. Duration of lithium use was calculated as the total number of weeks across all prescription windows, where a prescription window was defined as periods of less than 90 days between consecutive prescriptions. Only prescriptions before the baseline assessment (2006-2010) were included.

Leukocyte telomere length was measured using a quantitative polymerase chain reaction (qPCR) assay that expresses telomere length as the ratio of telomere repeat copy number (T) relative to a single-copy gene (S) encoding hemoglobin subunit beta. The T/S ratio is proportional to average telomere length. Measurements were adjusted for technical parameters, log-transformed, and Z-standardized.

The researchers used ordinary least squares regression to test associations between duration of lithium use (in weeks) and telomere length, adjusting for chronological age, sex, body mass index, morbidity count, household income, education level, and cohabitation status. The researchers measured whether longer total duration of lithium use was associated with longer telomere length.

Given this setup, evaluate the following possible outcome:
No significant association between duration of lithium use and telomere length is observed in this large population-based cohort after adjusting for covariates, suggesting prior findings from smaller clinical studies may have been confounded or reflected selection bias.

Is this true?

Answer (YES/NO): YES